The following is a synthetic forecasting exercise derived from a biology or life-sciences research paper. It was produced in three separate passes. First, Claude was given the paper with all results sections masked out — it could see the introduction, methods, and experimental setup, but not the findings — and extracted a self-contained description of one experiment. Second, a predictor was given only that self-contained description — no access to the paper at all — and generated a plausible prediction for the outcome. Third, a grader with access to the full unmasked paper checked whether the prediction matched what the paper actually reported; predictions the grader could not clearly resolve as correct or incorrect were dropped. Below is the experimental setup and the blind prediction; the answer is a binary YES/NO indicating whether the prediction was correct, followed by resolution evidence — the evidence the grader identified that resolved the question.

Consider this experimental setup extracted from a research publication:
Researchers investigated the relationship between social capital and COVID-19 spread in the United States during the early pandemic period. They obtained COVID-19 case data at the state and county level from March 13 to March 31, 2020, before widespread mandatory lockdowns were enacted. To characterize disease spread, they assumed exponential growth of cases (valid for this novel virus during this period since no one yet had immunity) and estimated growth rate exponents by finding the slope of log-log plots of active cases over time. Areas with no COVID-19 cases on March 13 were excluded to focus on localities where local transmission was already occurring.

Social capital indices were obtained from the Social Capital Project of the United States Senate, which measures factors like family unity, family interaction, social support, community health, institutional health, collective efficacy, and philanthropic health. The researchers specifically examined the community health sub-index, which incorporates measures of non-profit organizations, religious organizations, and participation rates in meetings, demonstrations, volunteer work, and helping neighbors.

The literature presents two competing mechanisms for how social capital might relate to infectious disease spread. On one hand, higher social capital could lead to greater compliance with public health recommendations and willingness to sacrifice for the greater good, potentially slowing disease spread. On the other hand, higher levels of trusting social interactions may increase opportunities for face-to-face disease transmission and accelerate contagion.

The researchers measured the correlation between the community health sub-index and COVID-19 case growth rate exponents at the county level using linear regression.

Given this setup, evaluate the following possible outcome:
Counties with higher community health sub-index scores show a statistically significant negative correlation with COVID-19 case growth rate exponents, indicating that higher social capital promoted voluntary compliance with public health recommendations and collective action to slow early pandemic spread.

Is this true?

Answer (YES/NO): YES